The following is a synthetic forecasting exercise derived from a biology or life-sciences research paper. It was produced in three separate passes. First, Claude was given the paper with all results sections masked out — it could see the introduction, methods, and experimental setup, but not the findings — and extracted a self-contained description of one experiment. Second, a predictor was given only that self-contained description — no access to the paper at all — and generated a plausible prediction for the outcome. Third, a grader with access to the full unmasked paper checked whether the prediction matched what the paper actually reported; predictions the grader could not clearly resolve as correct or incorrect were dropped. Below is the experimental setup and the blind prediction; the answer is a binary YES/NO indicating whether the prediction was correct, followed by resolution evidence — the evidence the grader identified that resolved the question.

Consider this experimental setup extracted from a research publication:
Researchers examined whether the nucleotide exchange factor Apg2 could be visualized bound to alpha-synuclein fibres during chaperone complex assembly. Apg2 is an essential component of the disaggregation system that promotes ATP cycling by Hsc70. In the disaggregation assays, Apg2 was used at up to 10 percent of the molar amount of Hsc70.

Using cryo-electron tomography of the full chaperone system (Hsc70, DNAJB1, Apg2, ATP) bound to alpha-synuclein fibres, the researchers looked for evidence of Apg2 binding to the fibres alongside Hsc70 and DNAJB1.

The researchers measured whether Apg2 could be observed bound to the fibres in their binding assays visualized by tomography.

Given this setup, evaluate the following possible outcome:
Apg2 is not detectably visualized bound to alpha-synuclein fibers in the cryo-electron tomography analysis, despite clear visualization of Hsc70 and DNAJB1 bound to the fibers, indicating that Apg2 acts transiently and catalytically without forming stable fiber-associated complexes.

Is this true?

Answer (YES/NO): YES